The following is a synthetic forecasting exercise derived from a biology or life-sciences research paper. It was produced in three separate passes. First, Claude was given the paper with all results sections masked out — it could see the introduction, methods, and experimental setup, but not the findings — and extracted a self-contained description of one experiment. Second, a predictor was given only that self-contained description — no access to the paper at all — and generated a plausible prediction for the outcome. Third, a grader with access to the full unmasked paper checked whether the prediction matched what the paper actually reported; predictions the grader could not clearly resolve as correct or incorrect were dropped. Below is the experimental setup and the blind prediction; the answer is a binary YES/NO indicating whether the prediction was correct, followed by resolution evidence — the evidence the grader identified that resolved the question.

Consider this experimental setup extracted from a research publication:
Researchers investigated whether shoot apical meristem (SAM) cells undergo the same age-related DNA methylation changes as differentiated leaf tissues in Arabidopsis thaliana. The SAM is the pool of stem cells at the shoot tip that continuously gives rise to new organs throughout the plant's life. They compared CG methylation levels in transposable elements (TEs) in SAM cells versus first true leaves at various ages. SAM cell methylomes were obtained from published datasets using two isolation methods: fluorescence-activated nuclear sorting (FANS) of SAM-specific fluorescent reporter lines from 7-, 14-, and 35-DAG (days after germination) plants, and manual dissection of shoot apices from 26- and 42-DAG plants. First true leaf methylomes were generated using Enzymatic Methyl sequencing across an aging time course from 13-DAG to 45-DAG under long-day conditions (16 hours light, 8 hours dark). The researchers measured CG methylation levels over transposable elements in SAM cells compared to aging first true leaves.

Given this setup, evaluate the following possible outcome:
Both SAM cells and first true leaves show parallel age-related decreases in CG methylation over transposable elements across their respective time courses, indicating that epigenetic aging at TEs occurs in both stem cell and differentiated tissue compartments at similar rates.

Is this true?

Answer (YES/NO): NO